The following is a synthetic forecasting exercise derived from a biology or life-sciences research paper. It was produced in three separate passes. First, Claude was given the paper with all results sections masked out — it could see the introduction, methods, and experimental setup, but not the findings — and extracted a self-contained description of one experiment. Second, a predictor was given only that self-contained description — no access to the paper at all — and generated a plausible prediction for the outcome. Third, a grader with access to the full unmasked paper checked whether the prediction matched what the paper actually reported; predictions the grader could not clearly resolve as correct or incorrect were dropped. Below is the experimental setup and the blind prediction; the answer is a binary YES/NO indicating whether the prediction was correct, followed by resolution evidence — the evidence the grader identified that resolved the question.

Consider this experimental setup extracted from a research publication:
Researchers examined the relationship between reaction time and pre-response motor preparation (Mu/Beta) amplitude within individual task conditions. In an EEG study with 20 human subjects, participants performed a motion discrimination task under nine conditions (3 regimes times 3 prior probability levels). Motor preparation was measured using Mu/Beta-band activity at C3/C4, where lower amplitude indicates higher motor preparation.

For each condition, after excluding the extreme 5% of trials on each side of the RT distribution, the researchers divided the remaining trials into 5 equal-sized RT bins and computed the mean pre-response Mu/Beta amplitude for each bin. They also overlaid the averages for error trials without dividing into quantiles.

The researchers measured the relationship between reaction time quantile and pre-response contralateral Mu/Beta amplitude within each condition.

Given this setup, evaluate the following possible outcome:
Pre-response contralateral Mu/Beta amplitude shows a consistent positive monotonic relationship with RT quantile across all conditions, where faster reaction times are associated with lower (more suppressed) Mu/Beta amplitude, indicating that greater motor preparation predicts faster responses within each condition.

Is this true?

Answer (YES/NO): NO